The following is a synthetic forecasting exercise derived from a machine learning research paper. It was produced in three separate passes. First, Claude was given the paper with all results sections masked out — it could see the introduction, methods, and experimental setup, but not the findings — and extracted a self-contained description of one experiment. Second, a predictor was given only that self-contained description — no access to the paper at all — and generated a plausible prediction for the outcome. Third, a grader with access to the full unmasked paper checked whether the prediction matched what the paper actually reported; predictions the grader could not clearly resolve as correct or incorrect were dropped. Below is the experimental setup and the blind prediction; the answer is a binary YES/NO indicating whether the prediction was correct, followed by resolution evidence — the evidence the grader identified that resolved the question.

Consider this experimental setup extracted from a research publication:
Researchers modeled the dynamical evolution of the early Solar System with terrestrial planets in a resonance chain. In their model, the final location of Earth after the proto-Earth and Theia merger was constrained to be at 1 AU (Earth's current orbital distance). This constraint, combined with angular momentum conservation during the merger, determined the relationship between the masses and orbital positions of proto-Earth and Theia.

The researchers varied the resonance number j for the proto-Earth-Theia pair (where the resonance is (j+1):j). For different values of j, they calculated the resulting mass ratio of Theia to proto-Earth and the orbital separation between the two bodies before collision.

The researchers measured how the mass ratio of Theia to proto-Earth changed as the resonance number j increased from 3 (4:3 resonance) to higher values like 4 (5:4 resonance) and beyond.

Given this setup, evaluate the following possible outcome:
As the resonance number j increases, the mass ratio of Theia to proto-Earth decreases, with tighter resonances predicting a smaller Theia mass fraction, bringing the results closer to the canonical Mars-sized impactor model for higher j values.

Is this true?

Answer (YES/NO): NO